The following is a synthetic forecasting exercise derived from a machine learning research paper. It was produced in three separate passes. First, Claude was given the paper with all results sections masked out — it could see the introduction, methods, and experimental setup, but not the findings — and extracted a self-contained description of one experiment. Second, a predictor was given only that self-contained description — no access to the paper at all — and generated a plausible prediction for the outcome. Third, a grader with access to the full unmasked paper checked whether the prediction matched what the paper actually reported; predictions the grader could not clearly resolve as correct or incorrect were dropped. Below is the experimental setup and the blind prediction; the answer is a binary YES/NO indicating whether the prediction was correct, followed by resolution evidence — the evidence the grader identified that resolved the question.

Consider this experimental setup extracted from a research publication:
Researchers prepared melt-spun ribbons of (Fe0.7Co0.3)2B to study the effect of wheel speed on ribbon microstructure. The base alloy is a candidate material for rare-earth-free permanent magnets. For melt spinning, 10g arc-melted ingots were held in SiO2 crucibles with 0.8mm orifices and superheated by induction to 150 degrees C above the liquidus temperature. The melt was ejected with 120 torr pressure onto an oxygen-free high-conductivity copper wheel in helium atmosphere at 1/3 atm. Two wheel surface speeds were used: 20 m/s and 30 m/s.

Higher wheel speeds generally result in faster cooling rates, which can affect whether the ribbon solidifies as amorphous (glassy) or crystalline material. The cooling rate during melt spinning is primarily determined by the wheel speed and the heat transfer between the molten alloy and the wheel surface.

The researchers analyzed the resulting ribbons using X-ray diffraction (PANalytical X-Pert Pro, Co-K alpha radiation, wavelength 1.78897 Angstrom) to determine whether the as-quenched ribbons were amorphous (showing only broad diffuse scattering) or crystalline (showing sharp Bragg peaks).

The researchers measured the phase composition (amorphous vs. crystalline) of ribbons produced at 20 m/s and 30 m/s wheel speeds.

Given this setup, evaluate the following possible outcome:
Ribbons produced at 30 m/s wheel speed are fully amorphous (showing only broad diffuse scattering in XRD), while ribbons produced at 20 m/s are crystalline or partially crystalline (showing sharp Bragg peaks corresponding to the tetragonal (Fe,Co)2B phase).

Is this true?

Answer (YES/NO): NO